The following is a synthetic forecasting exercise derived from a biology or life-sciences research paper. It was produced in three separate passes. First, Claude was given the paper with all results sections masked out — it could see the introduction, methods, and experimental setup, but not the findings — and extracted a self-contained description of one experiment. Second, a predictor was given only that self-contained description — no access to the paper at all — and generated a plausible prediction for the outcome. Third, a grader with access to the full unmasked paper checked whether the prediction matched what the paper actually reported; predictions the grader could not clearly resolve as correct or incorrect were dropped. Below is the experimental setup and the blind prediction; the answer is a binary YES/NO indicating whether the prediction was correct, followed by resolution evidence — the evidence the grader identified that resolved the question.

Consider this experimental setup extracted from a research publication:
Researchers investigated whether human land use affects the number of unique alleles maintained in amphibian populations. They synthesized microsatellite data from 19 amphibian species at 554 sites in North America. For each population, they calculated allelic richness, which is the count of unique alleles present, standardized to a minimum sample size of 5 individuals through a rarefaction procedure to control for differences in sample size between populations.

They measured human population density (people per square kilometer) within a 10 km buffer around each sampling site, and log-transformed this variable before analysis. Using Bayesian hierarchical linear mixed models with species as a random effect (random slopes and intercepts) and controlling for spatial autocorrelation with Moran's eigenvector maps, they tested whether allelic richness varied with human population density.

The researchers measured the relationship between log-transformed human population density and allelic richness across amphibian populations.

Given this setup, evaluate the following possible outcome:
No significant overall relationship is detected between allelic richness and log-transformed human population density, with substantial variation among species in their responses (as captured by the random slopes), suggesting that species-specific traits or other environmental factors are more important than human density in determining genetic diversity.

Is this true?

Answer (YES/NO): YES